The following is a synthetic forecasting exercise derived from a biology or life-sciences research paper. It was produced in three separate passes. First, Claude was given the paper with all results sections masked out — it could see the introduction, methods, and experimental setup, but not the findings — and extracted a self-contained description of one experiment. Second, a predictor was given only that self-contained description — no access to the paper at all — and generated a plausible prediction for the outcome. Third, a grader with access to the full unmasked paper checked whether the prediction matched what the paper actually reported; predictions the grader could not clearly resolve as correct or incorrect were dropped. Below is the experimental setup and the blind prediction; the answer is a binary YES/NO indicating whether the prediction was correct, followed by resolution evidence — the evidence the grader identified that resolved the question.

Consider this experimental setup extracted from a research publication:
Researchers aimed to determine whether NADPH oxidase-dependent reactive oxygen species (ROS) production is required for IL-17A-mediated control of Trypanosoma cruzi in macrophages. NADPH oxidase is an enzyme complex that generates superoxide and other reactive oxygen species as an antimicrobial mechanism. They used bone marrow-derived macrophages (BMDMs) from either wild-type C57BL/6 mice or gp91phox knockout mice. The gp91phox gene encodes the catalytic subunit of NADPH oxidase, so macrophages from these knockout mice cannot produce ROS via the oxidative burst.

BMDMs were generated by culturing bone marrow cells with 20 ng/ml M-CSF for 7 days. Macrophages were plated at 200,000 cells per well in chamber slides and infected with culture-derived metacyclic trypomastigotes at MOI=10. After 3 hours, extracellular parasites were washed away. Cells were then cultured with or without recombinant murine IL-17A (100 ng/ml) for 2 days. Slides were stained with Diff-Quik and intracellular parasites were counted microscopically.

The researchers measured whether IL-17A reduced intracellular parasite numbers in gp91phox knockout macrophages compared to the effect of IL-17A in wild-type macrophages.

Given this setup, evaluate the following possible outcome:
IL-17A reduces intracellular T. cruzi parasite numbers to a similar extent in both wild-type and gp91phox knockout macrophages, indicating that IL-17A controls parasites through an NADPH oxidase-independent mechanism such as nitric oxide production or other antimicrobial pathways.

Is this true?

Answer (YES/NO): NO